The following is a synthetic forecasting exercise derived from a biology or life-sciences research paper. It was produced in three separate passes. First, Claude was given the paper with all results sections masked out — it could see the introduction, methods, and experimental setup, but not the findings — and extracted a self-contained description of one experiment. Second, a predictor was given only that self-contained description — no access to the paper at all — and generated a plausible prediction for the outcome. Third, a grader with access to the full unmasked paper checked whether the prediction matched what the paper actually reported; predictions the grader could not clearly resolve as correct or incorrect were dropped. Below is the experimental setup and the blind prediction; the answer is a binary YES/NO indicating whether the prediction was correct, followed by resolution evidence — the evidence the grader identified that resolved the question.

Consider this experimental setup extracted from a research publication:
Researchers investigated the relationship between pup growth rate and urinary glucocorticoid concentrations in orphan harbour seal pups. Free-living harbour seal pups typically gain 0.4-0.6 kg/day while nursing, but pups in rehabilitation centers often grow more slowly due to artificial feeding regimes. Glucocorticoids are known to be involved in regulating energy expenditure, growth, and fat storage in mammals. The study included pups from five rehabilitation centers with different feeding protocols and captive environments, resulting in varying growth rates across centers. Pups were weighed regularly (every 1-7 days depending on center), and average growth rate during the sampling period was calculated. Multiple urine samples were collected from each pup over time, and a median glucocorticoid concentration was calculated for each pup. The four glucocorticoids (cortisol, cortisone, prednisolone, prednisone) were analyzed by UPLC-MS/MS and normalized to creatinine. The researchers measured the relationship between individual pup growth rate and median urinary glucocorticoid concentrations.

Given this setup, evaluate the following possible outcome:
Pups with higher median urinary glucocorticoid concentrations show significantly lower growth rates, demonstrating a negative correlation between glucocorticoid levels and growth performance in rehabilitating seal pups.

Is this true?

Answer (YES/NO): NO